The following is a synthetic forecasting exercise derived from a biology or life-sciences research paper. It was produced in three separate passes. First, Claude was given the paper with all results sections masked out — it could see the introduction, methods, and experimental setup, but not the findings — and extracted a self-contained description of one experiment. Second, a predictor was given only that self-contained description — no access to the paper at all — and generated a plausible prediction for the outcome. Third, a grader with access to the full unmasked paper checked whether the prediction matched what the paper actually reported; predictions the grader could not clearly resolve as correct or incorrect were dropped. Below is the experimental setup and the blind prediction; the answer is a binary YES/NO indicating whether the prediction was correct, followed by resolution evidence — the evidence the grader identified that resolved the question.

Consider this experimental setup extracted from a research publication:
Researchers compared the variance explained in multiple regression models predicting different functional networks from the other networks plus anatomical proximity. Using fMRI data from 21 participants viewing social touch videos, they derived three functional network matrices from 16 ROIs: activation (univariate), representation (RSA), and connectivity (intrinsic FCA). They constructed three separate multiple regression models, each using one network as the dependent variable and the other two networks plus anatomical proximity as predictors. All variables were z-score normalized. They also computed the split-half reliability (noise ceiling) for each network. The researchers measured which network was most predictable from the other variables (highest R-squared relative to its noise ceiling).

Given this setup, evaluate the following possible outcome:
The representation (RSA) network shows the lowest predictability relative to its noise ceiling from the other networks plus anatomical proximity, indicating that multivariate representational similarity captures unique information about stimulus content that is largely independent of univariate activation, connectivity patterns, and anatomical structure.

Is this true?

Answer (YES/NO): NO